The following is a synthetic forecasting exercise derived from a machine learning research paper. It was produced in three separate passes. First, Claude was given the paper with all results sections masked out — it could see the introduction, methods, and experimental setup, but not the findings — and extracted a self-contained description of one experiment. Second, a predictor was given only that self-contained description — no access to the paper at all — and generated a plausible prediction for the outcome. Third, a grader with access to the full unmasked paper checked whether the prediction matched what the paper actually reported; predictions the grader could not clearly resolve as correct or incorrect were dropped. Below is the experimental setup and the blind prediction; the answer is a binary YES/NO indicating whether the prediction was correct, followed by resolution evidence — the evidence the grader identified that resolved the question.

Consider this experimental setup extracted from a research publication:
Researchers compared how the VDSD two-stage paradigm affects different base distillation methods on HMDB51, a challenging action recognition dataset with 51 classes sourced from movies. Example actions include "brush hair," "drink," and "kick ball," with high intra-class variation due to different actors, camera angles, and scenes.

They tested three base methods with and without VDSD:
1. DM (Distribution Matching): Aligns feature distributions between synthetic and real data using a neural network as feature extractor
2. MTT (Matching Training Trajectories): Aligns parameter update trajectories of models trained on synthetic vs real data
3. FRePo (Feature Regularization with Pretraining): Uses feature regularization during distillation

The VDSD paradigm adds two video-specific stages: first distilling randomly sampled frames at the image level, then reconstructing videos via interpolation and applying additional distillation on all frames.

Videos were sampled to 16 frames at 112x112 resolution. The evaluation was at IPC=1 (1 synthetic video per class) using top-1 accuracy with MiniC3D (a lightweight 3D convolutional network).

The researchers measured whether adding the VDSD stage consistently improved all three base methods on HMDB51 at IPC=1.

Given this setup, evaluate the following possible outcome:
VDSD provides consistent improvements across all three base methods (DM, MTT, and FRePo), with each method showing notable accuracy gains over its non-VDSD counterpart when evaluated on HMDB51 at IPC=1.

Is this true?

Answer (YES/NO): NO